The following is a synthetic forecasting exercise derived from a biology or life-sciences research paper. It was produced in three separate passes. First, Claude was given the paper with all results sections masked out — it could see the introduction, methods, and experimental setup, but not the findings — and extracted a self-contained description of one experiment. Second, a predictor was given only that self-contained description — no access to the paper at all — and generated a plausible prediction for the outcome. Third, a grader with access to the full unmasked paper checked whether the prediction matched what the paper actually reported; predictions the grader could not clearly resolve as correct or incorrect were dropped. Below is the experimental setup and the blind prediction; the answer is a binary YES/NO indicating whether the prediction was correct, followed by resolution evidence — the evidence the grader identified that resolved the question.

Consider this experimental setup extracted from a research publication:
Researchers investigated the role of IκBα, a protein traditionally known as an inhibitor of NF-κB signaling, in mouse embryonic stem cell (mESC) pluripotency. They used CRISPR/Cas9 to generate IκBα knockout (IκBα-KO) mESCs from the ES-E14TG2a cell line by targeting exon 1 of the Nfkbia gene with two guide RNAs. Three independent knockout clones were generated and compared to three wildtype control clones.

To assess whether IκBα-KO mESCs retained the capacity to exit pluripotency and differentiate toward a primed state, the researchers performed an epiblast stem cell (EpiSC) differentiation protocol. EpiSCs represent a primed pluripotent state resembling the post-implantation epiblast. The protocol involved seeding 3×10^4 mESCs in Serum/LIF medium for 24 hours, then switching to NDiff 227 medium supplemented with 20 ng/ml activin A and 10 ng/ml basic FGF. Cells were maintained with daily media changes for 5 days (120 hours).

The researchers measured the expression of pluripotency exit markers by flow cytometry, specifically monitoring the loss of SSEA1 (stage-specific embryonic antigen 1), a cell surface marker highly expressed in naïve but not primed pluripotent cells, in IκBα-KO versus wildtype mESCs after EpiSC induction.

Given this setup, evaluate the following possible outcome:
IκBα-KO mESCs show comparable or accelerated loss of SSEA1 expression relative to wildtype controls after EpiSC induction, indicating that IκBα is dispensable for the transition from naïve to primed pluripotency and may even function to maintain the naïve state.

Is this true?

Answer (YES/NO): NO